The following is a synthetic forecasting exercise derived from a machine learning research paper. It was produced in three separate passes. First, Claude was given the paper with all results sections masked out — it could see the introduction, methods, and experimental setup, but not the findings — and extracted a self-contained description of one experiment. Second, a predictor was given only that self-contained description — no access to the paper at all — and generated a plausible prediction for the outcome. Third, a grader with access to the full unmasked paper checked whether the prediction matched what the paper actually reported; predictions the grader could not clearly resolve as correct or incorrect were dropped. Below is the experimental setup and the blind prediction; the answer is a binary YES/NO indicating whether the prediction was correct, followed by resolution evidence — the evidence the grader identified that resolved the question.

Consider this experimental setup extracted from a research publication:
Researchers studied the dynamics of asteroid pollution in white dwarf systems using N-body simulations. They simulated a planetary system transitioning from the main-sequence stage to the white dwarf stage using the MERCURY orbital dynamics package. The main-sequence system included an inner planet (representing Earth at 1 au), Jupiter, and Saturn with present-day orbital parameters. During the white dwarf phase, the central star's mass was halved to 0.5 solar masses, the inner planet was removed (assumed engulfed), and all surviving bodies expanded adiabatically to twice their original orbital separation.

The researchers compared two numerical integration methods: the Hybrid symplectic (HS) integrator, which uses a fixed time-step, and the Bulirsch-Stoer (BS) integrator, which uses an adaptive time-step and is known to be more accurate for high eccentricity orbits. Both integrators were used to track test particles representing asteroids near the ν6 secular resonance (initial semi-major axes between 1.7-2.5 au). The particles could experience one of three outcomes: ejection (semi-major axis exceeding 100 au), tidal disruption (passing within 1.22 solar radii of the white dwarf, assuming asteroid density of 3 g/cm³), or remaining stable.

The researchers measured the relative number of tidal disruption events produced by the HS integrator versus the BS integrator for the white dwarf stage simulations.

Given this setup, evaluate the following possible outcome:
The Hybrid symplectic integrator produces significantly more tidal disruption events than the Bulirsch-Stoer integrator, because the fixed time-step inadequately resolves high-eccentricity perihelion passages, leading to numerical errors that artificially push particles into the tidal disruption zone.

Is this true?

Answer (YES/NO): NO